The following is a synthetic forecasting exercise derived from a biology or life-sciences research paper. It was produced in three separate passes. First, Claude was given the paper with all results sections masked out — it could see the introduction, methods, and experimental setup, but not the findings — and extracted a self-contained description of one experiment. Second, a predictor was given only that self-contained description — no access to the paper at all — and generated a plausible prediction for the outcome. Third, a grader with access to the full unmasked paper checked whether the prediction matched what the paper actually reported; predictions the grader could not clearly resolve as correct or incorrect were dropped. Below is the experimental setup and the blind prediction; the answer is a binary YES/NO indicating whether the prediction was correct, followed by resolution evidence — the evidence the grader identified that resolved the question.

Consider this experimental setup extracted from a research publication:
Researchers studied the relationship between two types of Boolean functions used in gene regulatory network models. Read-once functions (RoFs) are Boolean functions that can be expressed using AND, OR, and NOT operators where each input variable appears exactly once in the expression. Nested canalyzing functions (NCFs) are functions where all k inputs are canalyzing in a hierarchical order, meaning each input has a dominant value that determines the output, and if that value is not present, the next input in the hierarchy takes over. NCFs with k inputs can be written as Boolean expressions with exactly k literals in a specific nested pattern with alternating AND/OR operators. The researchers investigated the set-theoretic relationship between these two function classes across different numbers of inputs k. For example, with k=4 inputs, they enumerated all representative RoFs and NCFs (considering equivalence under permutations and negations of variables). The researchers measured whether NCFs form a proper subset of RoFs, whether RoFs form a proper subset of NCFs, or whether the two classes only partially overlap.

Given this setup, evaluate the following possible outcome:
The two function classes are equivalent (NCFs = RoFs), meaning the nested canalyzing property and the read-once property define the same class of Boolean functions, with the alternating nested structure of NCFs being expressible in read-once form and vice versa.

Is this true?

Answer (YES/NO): NO